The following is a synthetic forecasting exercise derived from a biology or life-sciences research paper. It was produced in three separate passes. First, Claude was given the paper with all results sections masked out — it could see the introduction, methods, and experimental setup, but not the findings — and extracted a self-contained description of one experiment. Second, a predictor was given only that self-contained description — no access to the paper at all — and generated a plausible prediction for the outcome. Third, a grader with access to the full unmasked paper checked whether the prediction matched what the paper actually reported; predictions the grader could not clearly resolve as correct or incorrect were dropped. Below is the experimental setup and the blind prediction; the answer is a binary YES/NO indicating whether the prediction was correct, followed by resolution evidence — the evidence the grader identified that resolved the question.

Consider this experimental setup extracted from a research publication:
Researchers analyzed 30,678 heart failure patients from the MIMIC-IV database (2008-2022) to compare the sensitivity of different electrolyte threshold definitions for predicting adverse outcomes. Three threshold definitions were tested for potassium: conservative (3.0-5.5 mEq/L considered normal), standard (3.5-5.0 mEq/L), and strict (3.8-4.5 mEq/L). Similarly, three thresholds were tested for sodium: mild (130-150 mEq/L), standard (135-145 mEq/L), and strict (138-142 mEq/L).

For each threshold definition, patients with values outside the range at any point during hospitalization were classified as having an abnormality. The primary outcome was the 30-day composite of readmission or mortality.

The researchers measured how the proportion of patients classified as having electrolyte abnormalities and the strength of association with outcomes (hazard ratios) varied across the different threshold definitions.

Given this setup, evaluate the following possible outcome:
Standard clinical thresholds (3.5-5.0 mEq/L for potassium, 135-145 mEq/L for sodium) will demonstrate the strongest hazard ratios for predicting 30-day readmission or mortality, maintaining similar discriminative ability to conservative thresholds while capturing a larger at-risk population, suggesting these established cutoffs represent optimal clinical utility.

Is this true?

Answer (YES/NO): NO